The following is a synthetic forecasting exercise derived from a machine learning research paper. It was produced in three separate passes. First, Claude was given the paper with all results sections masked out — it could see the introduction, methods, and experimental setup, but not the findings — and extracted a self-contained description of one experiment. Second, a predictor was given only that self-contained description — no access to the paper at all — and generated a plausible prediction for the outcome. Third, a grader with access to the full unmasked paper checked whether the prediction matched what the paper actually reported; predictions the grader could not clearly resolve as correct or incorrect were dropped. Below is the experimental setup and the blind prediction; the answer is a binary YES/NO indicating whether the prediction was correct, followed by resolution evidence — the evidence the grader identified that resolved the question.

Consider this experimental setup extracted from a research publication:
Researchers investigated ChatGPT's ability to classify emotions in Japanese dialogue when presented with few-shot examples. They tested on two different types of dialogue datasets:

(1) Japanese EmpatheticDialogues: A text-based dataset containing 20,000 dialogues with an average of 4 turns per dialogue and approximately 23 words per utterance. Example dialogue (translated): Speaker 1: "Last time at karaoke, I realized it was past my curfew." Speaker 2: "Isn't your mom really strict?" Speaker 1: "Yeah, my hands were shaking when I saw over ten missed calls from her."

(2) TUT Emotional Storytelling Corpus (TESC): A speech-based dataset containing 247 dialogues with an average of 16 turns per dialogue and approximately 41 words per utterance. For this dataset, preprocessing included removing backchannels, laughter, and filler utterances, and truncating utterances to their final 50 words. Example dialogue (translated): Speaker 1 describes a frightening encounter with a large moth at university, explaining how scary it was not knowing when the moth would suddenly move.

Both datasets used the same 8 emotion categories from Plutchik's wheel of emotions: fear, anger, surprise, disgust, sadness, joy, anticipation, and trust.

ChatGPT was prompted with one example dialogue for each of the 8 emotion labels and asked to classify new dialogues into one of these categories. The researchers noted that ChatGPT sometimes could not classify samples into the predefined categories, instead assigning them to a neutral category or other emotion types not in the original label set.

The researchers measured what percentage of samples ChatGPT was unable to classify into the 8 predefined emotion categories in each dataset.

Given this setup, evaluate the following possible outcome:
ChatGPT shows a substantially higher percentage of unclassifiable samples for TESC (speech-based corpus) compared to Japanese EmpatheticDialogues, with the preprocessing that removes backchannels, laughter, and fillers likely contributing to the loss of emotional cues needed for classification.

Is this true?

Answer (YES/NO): NO